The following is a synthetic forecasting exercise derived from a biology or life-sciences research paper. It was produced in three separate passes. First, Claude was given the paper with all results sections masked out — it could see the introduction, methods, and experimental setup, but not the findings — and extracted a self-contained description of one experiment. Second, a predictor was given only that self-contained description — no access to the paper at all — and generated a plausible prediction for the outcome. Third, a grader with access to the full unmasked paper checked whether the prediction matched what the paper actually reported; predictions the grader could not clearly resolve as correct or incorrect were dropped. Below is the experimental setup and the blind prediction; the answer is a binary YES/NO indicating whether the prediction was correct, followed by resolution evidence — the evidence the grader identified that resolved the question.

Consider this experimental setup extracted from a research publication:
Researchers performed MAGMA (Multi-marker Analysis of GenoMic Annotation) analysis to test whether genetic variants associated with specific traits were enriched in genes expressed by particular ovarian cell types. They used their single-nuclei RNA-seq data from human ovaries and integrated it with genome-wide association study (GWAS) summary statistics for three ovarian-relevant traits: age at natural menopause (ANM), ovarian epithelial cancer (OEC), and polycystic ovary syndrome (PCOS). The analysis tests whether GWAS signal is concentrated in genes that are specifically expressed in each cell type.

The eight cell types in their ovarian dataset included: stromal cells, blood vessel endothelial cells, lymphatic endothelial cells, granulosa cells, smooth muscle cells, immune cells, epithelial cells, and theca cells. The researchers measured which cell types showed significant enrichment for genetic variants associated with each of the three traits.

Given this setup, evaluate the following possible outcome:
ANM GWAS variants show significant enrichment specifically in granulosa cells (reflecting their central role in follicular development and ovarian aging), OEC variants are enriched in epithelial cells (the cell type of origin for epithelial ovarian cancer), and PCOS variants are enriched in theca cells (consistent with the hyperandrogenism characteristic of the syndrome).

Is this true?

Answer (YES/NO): NO